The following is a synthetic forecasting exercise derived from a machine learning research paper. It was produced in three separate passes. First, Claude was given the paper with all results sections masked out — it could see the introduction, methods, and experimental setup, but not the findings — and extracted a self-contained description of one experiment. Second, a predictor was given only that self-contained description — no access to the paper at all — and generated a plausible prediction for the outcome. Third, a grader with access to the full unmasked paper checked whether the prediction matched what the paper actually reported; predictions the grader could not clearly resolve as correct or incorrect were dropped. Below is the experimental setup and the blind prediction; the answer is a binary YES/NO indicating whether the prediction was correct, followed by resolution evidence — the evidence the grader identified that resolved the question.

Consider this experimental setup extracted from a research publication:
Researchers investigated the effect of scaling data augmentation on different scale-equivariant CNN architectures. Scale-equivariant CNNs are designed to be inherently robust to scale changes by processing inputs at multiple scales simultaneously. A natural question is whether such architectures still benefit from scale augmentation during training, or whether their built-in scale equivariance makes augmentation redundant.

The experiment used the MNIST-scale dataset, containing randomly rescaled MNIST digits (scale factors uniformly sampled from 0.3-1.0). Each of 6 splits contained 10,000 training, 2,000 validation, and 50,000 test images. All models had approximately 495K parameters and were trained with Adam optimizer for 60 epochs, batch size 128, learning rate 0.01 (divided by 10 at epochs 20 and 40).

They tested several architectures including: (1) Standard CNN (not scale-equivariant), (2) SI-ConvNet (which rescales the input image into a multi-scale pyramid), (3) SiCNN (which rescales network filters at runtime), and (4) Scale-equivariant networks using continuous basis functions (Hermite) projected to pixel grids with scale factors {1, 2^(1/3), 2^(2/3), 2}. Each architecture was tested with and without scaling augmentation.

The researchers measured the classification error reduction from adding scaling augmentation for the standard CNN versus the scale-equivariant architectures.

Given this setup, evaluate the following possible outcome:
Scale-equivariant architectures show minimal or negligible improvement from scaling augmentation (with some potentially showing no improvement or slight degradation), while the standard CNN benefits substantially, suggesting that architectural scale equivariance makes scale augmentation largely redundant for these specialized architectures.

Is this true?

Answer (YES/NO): NO